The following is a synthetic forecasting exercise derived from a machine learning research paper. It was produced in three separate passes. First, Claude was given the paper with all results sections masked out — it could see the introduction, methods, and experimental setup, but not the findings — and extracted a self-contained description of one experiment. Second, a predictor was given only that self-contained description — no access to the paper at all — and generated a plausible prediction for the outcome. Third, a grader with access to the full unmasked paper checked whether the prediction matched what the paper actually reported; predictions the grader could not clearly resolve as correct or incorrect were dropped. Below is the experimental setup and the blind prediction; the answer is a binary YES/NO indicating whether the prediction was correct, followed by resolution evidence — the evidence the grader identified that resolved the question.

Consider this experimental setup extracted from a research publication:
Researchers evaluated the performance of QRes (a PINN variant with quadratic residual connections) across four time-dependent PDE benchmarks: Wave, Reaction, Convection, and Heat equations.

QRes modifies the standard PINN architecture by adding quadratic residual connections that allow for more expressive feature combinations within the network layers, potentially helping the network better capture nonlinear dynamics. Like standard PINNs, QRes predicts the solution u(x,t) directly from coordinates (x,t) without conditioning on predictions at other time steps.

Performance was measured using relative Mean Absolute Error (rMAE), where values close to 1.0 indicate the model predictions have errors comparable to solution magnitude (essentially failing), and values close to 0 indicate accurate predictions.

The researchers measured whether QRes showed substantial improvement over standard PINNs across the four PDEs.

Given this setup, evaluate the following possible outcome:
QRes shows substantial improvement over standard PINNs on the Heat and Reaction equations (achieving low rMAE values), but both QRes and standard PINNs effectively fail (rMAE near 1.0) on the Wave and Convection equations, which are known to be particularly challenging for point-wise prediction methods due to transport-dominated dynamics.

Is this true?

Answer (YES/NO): NO